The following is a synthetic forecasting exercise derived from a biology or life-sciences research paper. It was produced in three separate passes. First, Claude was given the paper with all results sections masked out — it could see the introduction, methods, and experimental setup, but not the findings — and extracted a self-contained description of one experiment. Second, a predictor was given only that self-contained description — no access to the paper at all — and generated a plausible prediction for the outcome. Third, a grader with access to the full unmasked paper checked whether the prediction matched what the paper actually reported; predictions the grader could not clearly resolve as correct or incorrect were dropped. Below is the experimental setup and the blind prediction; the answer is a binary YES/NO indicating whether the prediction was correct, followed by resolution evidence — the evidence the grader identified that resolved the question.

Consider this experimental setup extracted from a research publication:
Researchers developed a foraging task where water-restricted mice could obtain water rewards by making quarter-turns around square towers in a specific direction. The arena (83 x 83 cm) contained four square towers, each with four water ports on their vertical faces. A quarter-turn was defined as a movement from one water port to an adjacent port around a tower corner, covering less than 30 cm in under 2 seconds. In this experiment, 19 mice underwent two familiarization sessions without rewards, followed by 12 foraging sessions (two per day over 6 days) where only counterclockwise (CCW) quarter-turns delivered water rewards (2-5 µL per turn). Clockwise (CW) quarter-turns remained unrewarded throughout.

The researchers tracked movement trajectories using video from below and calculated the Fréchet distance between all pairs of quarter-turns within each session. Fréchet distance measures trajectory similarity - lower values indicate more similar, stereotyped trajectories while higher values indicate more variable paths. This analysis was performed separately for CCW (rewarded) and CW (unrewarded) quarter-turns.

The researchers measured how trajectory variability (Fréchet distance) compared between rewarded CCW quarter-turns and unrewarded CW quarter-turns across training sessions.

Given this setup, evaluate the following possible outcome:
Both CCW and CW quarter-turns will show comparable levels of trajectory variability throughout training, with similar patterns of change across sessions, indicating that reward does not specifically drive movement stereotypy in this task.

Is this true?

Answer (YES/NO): NO